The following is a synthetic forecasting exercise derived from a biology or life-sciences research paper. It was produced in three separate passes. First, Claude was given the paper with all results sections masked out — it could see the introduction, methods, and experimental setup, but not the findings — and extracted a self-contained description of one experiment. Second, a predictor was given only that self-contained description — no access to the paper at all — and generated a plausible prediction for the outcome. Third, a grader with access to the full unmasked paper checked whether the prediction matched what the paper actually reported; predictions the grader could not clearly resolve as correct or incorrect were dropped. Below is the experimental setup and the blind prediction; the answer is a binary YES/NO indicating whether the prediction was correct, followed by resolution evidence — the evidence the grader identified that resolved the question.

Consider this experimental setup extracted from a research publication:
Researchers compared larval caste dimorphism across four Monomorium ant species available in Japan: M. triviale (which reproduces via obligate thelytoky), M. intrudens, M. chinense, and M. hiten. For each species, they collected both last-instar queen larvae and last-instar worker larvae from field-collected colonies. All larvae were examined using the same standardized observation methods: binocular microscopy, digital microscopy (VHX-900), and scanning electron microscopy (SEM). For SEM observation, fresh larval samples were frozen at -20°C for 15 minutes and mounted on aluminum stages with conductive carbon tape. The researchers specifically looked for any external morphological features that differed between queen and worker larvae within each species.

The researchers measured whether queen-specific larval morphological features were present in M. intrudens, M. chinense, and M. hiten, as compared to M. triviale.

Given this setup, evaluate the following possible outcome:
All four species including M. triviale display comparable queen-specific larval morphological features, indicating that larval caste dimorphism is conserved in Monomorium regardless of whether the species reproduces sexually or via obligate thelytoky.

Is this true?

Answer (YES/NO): NO